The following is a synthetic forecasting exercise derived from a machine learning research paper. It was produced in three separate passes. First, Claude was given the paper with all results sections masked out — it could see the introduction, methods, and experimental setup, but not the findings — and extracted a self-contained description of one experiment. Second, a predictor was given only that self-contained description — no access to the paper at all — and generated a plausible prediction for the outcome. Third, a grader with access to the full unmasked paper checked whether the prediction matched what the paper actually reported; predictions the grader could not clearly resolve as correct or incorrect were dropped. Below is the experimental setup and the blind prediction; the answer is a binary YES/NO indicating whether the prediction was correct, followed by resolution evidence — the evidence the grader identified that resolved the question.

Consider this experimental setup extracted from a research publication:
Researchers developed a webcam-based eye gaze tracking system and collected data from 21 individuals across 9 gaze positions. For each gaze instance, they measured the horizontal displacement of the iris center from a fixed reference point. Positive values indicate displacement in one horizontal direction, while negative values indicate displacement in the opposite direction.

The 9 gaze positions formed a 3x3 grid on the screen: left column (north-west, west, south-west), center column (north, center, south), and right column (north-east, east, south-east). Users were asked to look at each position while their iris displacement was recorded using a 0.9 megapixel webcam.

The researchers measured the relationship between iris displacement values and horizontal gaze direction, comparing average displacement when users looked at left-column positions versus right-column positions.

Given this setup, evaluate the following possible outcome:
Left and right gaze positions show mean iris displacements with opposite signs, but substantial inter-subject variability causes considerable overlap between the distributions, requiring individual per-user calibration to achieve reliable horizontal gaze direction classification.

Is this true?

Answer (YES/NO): NO